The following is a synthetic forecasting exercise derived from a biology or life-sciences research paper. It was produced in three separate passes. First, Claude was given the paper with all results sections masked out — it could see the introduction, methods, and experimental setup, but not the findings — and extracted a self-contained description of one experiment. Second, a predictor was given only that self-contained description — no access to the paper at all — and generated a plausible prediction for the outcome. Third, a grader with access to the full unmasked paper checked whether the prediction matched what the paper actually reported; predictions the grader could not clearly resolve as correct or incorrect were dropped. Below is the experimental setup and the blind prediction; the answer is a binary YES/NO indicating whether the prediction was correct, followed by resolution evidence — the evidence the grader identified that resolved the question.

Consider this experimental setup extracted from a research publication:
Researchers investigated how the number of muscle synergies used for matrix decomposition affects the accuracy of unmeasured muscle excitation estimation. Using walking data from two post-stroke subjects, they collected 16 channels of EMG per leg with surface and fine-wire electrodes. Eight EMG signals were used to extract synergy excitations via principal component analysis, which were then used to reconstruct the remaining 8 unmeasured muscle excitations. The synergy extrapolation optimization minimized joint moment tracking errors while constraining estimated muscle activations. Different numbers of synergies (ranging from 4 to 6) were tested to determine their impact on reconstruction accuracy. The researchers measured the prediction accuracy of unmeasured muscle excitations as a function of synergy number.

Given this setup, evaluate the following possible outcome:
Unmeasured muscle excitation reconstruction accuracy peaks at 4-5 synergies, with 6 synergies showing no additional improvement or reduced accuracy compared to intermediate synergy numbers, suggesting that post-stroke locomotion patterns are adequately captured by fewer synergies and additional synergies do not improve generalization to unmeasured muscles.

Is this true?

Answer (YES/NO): NO